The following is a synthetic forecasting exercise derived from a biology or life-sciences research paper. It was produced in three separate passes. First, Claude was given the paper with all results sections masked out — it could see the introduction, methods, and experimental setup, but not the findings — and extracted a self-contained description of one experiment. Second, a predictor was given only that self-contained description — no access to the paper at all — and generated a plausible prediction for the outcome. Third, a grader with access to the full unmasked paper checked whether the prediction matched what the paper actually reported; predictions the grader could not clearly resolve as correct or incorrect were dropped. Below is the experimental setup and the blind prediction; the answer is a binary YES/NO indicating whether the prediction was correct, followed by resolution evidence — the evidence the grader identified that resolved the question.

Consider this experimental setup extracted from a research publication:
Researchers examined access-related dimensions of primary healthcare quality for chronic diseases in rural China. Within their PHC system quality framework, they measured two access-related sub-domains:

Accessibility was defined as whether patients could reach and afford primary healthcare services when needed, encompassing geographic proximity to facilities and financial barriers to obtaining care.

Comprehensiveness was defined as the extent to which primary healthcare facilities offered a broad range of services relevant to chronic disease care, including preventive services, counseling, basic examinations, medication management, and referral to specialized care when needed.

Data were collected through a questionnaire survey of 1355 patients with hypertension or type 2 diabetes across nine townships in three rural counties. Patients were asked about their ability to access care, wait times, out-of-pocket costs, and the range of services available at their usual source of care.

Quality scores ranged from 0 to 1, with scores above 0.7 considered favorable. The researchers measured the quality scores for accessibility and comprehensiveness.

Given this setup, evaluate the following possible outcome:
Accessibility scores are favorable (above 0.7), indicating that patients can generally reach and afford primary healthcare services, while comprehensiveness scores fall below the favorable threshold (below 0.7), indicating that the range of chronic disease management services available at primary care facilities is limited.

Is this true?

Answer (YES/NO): NO